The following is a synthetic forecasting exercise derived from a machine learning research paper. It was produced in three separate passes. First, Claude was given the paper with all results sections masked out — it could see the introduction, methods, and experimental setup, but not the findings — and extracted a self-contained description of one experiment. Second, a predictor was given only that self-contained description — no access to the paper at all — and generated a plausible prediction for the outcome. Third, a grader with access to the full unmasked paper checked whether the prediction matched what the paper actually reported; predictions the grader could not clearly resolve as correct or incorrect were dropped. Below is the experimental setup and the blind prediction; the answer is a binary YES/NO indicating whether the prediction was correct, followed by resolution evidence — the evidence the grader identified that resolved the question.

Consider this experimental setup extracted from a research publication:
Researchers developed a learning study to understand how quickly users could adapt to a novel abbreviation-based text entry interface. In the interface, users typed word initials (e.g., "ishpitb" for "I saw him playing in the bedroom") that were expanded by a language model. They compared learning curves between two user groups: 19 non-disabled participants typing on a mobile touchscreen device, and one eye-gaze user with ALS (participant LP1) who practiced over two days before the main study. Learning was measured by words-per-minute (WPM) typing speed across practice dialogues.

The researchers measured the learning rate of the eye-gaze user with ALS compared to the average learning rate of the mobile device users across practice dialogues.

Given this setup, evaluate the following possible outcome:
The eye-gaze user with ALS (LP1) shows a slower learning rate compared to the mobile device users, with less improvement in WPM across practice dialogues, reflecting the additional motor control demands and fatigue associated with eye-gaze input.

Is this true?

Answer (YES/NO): YES